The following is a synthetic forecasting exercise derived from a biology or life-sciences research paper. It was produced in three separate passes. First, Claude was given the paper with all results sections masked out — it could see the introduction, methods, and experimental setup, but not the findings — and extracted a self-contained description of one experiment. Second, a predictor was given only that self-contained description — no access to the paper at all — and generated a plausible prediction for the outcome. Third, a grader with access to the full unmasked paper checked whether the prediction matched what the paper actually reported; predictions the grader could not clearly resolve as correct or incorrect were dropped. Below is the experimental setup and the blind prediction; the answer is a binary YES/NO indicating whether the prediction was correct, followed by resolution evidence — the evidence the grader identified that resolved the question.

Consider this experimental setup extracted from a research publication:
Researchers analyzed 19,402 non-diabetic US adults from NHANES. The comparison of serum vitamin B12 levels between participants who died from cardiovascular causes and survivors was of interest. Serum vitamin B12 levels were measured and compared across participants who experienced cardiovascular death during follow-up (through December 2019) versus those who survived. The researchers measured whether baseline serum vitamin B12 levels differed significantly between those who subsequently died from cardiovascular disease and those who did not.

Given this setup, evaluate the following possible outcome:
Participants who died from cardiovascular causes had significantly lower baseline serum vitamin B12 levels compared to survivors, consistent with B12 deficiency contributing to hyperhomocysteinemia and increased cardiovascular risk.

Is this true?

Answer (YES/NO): NO